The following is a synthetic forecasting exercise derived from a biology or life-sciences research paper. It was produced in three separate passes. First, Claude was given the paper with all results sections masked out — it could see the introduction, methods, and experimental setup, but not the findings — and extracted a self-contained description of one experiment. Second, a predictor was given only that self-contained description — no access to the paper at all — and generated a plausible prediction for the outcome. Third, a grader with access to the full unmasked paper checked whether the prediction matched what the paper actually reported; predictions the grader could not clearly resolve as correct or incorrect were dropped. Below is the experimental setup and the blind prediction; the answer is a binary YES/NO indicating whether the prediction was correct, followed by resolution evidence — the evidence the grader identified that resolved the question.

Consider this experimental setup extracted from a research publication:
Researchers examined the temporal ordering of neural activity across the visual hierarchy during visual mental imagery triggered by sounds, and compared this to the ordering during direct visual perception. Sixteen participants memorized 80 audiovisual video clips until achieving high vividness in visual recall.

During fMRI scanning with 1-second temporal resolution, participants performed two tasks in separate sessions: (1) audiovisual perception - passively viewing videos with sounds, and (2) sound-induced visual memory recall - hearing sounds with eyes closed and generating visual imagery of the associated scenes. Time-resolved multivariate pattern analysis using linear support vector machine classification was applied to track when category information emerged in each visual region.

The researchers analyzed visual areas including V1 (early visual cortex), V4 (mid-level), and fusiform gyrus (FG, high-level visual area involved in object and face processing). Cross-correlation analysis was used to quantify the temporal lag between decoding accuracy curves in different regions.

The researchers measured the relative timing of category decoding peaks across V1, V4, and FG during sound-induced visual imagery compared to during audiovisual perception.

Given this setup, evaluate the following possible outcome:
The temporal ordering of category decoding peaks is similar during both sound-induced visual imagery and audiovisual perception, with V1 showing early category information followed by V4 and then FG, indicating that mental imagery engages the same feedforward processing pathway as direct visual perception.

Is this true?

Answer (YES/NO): NO